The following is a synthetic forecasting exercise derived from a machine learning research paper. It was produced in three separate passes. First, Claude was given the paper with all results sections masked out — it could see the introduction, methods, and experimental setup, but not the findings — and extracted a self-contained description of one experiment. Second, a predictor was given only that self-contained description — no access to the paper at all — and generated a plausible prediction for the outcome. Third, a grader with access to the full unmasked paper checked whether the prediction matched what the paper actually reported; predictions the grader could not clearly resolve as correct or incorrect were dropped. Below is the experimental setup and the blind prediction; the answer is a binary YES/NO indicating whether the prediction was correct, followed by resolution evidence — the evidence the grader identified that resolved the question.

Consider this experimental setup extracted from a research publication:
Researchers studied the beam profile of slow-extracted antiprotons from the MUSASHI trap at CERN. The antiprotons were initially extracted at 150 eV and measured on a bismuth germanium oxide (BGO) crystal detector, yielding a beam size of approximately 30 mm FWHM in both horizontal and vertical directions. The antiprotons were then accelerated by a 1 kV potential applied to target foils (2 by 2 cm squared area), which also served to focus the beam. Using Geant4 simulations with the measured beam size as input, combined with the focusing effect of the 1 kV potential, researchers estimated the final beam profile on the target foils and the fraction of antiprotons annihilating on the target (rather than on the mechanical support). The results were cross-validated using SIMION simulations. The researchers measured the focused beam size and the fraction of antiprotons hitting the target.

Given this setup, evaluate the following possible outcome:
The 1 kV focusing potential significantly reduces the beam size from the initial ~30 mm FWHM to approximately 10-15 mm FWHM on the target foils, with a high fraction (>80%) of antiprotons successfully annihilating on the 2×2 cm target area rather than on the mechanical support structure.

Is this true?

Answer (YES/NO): YES